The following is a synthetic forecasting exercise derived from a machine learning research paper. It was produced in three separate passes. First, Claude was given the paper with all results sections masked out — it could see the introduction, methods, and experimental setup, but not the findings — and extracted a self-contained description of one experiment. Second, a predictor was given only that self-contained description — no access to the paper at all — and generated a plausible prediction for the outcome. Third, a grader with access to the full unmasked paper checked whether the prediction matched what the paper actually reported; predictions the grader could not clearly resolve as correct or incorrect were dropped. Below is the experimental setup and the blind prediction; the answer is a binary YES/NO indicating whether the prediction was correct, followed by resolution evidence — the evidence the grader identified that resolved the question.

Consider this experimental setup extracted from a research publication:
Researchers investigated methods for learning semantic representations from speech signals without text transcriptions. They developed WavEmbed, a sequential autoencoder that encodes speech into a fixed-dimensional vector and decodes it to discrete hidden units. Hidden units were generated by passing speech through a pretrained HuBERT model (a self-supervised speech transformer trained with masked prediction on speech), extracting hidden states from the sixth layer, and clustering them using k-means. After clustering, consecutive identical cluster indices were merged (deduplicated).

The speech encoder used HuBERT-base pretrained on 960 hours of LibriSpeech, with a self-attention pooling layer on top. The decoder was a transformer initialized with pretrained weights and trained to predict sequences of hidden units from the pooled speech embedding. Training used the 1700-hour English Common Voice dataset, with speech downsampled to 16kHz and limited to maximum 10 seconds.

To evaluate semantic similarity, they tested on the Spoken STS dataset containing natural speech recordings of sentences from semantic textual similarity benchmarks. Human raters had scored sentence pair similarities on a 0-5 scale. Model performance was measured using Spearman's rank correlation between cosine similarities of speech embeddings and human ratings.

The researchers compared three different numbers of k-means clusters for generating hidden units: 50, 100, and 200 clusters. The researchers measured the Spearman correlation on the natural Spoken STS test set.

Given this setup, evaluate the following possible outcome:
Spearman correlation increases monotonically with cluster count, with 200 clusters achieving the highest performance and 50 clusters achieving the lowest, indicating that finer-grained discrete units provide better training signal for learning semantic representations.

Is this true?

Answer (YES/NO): NO